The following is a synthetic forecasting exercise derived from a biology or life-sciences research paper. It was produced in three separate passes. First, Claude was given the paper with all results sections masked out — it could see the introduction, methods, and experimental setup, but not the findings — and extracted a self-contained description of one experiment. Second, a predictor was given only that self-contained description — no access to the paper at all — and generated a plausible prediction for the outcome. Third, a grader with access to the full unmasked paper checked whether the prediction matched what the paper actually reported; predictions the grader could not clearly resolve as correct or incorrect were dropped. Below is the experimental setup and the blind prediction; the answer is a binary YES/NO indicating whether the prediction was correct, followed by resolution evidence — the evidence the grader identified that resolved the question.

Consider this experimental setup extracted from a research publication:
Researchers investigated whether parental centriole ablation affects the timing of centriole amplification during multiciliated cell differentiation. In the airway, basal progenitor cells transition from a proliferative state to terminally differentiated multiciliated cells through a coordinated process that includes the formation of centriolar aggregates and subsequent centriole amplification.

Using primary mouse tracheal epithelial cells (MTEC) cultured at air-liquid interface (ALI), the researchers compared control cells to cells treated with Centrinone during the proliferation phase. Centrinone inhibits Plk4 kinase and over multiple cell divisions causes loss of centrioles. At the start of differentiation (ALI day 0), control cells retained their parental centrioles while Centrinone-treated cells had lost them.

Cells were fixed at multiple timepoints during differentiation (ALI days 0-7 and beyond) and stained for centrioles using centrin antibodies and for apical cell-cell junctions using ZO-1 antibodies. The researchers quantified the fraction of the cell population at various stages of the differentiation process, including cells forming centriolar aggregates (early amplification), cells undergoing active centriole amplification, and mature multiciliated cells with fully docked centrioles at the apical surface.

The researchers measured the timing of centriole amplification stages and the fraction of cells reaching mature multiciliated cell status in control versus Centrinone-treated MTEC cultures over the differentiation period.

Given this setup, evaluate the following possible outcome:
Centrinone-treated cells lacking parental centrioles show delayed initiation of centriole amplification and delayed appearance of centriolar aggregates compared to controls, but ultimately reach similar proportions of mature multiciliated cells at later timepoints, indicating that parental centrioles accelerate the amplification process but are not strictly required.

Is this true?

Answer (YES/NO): NO